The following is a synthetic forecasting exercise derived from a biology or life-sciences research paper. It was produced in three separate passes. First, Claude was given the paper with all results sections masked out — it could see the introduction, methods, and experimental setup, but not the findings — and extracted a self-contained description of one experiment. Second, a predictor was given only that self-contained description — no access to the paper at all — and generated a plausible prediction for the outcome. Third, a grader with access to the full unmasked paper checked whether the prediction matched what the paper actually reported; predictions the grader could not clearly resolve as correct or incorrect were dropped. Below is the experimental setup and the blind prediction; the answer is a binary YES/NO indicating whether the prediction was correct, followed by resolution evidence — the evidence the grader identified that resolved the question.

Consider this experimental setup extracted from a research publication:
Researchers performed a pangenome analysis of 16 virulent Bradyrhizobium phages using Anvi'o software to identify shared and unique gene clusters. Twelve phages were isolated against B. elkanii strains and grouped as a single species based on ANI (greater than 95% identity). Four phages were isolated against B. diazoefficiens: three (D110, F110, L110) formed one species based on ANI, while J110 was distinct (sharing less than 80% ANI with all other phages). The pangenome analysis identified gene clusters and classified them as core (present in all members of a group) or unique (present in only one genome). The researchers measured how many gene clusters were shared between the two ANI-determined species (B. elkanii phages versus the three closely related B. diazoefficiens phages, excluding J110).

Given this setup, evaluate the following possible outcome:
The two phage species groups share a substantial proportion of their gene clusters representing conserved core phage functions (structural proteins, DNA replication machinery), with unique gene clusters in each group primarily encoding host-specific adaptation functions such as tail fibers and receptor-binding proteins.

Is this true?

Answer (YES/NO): NO